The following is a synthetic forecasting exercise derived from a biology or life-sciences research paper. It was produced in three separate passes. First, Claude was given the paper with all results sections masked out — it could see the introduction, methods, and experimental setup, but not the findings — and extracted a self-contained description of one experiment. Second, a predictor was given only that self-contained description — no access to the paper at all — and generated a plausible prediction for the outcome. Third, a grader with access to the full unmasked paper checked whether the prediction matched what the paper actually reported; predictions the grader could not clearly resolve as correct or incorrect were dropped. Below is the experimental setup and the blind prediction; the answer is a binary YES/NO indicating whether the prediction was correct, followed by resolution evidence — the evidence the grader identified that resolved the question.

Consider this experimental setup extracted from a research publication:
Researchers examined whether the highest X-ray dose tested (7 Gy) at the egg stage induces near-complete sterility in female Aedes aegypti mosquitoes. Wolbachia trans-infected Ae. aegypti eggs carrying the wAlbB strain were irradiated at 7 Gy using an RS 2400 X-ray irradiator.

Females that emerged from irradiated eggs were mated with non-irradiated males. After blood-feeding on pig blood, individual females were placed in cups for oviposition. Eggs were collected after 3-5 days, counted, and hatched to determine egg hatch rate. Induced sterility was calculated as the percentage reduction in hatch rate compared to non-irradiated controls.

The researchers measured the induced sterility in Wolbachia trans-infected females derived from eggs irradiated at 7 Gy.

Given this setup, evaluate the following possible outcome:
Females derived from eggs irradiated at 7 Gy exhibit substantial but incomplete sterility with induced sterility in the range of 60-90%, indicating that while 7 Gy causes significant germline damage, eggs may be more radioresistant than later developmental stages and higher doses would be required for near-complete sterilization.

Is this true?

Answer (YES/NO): NO